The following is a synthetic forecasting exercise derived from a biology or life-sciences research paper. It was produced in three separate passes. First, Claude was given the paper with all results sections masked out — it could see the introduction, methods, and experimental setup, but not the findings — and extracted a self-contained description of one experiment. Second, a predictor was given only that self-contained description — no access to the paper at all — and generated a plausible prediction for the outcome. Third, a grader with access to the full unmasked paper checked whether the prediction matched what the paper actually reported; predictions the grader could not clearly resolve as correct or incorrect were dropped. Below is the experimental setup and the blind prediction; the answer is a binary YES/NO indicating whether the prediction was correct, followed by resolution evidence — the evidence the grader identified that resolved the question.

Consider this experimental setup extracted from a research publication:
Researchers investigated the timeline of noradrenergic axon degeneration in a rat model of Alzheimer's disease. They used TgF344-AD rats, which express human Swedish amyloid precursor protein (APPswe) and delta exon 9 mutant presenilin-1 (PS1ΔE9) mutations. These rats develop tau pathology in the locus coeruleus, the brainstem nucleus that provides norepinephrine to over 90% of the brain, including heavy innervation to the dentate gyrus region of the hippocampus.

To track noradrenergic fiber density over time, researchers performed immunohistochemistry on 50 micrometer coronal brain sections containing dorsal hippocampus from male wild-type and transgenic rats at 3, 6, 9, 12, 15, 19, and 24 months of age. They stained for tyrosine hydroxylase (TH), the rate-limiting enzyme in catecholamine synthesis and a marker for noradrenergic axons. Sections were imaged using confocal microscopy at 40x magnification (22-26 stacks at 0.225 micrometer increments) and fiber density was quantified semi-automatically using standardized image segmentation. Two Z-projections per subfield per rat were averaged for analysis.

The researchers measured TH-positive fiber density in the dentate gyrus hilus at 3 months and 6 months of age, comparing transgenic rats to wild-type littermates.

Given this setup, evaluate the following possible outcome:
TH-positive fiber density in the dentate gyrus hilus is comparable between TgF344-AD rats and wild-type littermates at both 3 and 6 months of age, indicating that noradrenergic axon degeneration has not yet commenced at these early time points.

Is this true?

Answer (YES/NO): NO